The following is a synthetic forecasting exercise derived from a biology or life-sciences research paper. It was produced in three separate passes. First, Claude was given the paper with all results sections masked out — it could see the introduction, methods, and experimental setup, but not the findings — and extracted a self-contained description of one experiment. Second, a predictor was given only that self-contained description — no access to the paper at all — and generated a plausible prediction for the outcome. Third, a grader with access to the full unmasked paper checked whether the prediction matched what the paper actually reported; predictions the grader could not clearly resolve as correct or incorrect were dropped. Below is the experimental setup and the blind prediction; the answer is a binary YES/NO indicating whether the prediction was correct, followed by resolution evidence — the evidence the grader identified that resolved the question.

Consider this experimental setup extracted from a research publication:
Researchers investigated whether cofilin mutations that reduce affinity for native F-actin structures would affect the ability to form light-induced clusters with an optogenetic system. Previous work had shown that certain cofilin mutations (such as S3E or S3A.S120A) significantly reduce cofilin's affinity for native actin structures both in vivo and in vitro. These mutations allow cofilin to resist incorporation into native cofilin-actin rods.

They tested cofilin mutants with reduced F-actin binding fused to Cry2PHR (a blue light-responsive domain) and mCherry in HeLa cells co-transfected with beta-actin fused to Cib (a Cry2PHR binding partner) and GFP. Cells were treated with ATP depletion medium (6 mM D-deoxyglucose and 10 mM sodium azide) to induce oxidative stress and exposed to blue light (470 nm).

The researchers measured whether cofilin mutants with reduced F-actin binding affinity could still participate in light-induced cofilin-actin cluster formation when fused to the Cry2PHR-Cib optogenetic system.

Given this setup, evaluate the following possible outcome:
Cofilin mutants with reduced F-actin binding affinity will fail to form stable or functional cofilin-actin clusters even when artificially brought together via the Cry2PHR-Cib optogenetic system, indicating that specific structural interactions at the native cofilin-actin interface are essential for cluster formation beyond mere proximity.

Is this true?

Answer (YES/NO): NO